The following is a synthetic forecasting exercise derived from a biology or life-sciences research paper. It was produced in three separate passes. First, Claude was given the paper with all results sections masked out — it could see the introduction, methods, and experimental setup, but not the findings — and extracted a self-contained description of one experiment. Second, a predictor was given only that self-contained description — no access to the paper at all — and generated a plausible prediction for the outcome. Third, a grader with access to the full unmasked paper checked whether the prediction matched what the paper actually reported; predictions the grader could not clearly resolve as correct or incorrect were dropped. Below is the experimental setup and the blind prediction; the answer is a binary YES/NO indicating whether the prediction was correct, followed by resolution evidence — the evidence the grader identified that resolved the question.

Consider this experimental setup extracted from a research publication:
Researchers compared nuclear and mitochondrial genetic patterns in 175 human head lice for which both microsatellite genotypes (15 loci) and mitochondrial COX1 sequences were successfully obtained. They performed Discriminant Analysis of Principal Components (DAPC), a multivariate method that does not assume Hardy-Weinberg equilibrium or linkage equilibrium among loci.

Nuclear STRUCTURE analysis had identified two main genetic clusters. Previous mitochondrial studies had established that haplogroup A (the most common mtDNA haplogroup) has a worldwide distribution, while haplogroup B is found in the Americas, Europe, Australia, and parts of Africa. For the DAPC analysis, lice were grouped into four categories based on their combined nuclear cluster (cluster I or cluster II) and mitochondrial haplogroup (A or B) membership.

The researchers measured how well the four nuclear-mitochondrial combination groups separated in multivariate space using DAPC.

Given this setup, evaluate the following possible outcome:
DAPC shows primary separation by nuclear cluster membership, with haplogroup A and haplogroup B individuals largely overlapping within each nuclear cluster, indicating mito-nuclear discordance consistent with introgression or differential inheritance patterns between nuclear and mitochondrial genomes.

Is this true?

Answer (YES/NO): NO